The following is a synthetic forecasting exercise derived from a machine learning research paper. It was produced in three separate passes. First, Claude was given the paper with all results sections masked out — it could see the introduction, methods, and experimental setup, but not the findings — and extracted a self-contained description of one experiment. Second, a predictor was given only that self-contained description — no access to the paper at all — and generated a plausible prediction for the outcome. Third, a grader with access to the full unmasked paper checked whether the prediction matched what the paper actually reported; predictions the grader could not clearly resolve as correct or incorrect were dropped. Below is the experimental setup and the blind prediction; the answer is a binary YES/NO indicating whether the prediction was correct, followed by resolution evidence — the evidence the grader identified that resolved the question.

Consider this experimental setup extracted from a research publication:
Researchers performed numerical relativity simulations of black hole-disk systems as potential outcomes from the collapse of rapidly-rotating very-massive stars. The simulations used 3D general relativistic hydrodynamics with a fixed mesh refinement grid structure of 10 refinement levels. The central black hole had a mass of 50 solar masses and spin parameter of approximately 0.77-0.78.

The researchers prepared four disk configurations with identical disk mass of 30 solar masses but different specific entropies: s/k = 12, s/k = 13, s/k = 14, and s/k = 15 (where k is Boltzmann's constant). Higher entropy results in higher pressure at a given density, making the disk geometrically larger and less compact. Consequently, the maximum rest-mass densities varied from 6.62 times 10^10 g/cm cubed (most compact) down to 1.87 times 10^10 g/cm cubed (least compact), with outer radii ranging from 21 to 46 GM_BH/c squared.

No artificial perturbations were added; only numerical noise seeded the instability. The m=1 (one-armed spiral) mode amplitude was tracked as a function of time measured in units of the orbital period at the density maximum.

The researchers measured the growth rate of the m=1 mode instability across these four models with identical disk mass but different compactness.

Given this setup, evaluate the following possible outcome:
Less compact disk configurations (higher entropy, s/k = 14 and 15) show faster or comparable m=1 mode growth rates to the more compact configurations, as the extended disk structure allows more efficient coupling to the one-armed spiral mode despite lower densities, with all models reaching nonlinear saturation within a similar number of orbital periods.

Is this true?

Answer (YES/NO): NO